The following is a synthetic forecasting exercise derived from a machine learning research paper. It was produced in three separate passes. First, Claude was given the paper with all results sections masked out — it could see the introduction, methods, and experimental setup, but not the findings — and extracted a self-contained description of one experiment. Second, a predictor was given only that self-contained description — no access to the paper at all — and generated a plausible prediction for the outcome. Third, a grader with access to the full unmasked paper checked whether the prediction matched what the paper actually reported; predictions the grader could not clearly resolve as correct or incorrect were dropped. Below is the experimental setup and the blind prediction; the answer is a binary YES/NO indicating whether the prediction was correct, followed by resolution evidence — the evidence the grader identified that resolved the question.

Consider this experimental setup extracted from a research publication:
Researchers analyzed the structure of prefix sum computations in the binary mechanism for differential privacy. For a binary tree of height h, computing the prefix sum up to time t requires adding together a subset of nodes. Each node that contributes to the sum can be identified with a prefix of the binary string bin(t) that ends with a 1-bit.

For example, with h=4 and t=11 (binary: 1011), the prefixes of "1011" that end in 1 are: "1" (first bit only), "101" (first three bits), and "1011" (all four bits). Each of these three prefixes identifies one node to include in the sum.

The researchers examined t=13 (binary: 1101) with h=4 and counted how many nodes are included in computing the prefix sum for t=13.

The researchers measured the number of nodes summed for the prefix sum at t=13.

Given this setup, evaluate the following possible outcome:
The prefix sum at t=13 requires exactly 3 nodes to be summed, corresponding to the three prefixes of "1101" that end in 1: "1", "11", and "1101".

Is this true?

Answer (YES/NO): YES